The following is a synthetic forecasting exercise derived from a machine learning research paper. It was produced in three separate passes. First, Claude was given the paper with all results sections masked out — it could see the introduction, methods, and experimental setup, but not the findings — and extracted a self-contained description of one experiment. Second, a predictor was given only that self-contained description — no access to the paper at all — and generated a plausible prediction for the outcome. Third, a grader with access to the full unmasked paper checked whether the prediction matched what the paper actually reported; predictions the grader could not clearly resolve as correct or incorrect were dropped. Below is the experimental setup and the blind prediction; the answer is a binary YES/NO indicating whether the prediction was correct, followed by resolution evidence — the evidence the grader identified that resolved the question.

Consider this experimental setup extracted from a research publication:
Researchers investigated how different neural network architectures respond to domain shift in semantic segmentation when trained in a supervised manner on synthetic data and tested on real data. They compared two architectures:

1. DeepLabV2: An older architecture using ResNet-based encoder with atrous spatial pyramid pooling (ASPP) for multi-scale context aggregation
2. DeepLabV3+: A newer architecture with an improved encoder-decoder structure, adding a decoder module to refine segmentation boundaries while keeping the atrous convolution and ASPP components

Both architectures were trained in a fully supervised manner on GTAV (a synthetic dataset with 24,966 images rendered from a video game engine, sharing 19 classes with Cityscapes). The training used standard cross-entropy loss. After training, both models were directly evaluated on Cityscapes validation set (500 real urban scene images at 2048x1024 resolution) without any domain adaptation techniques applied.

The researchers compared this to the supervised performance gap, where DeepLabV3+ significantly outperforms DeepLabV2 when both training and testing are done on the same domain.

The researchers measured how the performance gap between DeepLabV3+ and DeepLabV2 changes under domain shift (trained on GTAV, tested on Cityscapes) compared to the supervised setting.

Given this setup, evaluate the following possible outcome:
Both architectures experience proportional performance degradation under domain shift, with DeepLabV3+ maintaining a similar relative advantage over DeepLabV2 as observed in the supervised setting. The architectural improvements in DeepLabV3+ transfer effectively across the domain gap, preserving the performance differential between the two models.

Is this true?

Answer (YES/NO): NO